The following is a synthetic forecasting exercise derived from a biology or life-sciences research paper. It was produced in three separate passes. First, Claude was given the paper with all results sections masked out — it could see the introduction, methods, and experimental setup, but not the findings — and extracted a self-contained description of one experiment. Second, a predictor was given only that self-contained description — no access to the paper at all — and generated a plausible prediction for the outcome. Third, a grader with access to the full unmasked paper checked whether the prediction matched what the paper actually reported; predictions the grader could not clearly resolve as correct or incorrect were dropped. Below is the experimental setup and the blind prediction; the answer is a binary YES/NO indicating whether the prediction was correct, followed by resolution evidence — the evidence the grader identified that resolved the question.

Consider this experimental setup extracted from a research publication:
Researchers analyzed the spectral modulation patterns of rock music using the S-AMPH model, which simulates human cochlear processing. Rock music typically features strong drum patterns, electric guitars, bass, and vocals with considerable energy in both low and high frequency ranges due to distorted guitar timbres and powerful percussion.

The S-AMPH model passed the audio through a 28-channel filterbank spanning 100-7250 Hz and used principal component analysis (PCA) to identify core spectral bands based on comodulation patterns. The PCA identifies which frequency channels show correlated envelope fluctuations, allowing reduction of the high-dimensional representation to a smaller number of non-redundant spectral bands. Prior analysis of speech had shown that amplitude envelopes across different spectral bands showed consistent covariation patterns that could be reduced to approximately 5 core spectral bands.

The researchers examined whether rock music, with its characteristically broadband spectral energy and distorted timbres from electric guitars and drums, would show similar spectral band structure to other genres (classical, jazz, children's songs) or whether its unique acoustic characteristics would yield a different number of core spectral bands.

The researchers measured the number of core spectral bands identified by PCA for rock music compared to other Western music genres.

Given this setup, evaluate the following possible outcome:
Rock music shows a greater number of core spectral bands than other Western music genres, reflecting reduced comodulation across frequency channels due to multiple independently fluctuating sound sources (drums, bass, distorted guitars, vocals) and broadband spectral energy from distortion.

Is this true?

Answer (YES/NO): NO